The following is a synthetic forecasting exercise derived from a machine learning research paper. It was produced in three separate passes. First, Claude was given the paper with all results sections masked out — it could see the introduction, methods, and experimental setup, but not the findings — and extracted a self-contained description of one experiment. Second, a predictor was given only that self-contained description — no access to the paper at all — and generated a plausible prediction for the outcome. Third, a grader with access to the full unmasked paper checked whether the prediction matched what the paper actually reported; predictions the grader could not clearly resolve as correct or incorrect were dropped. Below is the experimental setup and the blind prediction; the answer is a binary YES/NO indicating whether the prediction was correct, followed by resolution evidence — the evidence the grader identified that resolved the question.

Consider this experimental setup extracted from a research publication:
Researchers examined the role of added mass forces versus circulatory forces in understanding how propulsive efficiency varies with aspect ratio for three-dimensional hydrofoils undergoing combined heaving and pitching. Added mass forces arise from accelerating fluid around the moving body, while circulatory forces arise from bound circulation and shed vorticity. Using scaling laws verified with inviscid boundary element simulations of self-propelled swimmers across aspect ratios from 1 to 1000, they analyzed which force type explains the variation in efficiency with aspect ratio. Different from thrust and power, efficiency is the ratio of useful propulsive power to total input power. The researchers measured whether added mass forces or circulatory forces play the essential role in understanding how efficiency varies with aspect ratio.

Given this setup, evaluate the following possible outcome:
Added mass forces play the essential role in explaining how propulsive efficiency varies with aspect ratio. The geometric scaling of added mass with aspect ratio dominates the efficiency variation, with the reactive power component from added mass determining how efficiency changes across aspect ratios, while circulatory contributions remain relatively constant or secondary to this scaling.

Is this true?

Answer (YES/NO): YES